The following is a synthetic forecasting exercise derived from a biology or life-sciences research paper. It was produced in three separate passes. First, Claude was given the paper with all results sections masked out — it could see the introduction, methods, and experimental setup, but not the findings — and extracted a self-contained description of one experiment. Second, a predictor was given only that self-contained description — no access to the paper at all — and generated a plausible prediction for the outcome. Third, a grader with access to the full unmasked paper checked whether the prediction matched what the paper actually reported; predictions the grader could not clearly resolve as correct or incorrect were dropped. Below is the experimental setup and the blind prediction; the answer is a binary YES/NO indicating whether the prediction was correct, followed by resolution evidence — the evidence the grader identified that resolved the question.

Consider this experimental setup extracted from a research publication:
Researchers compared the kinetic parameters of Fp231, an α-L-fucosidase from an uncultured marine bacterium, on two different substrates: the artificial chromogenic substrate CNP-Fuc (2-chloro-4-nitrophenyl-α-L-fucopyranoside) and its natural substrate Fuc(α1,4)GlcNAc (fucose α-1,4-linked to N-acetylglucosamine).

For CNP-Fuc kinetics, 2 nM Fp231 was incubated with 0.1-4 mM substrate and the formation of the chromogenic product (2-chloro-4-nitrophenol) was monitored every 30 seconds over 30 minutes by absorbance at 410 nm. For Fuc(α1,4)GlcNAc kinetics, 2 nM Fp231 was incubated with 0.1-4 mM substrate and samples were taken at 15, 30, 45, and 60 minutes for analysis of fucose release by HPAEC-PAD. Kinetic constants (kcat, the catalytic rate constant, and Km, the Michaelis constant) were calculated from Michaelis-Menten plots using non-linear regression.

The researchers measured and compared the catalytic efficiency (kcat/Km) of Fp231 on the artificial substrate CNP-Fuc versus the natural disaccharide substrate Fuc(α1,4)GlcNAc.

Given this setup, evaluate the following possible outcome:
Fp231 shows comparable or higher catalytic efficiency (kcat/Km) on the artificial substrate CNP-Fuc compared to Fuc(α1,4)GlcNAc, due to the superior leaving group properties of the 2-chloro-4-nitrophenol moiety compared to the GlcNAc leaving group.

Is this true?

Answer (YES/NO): YES